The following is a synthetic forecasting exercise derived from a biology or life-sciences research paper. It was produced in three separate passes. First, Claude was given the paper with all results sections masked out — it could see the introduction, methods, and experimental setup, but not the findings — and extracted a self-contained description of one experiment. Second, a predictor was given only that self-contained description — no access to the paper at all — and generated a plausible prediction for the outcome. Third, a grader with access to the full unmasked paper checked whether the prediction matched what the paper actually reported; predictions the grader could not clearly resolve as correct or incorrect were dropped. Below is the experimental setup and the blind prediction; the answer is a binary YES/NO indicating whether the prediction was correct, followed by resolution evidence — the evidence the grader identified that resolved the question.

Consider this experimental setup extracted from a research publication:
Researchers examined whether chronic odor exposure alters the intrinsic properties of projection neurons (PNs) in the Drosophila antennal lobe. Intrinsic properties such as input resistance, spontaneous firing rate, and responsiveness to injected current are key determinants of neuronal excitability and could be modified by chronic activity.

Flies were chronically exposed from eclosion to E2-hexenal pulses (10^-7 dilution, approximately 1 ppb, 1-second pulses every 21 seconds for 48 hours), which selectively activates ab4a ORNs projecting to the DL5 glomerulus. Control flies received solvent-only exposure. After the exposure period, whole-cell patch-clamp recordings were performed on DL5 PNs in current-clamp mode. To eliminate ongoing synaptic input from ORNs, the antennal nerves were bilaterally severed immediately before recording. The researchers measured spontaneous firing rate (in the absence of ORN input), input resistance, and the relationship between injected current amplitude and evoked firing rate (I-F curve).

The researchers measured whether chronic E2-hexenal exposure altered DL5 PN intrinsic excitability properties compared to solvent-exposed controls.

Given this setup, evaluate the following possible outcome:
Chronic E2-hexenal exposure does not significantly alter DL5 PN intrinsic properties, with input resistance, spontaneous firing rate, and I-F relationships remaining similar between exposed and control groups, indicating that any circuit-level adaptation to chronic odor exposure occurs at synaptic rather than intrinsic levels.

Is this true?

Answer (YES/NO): YES